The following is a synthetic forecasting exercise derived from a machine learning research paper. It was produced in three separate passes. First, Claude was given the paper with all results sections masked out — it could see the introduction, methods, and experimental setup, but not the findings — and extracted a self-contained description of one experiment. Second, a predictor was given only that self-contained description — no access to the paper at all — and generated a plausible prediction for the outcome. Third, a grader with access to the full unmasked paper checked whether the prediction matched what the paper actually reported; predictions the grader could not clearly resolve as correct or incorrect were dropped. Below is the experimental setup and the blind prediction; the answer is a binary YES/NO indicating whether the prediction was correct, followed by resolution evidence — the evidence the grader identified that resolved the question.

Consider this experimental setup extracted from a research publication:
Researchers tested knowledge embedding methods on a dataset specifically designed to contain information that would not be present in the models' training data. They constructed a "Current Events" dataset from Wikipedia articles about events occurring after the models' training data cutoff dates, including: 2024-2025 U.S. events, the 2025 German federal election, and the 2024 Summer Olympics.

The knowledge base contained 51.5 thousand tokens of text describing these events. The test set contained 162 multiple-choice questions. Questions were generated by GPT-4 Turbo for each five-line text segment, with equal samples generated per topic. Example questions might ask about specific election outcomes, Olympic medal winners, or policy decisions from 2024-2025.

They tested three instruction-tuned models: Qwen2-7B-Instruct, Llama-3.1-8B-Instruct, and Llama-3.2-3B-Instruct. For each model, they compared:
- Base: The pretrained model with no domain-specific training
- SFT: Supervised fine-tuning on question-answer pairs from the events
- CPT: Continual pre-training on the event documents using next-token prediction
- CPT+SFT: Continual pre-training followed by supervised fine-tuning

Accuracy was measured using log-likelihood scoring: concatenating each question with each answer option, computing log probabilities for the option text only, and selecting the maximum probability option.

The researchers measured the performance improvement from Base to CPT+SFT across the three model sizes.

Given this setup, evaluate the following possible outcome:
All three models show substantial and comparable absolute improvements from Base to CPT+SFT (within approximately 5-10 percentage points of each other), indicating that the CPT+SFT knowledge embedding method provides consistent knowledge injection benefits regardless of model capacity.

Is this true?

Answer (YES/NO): NO